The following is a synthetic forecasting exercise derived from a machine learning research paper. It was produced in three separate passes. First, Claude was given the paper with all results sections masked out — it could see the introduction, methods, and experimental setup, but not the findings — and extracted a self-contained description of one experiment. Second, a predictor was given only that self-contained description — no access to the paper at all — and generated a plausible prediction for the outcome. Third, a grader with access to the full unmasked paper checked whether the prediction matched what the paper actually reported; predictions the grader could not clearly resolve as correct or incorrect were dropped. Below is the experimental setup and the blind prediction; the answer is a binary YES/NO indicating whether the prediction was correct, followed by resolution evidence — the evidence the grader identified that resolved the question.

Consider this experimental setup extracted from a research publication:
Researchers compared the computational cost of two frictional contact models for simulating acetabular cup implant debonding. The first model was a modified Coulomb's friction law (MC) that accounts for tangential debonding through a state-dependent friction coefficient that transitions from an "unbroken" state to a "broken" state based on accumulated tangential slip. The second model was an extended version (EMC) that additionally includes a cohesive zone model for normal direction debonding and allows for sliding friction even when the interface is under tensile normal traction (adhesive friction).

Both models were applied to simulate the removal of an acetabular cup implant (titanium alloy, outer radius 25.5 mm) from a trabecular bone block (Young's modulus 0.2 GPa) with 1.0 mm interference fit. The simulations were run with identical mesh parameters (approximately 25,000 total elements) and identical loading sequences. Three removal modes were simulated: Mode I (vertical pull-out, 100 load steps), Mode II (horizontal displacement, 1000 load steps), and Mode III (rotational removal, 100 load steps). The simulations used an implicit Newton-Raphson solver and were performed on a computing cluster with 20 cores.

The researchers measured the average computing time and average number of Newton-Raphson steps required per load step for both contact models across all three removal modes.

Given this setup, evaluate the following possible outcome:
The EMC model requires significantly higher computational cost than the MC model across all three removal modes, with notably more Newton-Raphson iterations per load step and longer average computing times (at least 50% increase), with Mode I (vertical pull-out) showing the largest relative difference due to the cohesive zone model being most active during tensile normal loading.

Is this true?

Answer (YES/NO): NO